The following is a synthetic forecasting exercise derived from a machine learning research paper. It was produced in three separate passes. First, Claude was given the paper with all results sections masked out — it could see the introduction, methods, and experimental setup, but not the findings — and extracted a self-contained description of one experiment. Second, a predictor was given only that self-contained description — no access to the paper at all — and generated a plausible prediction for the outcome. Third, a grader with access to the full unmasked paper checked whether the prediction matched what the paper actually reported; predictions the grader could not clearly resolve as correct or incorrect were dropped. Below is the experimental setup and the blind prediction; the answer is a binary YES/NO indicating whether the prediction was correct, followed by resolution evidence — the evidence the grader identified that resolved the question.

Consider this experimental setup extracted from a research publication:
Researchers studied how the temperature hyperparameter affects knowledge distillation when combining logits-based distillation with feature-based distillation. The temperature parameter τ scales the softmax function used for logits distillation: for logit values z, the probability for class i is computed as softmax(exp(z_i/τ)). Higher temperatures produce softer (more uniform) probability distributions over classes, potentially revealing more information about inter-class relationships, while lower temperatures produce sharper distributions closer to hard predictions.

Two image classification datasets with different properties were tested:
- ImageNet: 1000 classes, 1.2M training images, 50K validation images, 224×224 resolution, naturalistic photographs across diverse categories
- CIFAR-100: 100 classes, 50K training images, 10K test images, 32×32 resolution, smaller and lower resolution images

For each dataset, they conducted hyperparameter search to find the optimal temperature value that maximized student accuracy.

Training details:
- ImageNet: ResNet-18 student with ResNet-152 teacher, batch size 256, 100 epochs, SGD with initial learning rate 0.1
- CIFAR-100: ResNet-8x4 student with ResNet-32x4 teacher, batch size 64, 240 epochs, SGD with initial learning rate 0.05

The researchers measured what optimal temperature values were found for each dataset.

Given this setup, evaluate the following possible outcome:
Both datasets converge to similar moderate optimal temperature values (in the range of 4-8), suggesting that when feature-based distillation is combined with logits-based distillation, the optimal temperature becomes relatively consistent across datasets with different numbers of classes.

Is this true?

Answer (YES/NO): NO